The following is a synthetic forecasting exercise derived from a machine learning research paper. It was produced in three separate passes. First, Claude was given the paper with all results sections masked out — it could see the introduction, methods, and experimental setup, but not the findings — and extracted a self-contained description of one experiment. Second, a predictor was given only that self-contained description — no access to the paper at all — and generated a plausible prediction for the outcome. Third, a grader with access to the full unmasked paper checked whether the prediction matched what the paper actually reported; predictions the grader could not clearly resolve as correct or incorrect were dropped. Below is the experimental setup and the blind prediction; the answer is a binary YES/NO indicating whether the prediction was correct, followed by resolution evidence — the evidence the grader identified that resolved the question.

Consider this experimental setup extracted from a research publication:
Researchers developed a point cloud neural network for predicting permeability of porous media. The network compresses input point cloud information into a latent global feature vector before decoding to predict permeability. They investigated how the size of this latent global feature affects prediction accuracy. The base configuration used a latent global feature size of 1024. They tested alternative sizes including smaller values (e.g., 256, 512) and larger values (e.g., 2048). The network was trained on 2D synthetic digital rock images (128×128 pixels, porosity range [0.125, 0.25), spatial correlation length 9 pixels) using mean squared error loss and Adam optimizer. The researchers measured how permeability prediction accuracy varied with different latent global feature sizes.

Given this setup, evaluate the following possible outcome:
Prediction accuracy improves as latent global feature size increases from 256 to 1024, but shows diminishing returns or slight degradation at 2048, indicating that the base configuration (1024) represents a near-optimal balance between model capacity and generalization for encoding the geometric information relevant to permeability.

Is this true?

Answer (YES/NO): NO